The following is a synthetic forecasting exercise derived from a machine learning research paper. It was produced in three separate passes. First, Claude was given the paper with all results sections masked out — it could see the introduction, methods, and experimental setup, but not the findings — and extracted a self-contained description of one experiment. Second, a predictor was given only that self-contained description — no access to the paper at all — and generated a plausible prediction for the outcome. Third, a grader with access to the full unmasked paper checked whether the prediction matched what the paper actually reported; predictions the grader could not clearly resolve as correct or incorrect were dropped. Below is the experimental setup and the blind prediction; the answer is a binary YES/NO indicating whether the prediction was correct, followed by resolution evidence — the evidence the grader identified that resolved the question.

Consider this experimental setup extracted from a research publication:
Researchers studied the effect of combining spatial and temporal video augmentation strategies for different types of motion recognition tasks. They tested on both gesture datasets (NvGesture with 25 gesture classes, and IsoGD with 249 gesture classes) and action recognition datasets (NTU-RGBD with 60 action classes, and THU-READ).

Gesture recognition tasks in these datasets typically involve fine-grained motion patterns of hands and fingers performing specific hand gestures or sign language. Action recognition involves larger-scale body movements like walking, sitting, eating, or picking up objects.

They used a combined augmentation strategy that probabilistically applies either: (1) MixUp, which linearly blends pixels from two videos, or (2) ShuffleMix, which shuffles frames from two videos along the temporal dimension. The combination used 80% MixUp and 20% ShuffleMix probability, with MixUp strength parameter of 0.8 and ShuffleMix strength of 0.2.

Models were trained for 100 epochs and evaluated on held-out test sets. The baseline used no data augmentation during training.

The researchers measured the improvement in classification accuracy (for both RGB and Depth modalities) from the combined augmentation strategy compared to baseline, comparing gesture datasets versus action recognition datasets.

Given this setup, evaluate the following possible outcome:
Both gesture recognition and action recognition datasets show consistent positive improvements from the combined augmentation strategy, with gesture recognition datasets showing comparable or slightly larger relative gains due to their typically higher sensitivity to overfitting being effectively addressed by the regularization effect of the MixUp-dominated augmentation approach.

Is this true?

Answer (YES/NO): YES